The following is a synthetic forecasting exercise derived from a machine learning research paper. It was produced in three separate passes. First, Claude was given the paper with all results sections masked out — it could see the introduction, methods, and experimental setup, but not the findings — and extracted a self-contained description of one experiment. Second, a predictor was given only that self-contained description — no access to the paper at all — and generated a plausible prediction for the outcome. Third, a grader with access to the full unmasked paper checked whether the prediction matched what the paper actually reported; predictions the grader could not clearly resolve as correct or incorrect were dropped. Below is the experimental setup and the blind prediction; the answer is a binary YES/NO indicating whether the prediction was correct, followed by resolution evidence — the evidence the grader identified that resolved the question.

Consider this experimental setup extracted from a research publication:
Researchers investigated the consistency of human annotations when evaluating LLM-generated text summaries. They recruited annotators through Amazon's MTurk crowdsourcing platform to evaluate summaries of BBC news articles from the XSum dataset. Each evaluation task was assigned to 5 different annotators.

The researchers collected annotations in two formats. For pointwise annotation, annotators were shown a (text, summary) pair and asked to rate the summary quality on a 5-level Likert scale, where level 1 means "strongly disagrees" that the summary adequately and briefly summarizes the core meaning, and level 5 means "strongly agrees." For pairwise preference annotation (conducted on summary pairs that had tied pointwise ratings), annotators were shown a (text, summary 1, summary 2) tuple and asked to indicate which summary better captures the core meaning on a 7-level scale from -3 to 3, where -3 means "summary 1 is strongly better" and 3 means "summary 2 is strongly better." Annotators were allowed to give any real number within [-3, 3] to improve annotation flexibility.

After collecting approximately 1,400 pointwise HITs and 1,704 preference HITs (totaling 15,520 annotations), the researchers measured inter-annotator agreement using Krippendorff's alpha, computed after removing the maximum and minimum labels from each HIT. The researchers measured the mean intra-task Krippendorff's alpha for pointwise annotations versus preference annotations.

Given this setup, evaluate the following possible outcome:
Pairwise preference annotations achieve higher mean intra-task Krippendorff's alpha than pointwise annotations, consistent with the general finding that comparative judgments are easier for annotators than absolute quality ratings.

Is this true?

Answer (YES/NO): NO